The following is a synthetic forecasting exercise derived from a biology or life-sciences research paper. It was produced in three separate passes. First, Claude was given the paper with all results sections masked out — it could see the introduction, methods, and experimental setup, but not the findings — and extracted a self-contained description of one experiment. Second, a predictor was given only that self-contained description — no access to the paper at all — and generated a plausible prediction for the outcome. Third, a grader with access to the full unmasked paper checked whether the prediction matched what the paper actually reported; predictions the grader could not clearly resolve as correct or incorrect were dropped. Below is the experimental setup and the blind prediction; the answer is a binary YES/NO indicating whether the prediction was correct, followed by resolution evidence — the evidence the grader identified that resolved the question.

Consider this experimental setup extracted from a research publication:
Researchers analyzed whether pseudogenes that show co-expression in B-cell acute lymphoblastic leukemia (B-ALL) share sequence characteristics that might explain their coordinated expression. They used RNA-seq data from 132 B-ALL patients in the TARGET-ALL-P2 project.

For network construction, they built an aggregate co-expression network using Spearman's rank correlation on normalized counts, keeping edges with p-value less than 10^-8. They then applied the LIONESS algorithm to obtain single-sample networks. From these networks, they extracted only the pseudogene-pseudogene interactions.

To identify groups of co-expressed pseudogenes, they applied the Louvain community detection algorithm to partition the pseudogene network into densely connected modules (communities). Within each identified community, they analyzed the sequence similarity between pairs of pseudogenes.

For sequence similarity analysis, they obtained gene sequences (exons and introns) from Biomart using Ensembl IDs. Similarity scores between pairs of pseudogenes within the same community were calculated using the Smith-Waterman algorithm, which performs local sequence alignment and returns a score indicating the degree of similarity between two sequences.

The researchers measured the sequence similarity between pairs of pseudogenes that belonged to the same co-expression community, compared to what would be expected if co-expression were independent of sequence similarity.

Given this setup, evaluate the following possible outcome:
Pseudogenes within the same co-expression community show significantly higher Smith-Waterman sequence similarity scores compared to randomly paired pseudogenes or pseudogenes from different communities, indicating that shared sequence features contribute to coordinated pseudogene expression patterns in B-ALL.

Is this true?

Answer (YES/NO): NO